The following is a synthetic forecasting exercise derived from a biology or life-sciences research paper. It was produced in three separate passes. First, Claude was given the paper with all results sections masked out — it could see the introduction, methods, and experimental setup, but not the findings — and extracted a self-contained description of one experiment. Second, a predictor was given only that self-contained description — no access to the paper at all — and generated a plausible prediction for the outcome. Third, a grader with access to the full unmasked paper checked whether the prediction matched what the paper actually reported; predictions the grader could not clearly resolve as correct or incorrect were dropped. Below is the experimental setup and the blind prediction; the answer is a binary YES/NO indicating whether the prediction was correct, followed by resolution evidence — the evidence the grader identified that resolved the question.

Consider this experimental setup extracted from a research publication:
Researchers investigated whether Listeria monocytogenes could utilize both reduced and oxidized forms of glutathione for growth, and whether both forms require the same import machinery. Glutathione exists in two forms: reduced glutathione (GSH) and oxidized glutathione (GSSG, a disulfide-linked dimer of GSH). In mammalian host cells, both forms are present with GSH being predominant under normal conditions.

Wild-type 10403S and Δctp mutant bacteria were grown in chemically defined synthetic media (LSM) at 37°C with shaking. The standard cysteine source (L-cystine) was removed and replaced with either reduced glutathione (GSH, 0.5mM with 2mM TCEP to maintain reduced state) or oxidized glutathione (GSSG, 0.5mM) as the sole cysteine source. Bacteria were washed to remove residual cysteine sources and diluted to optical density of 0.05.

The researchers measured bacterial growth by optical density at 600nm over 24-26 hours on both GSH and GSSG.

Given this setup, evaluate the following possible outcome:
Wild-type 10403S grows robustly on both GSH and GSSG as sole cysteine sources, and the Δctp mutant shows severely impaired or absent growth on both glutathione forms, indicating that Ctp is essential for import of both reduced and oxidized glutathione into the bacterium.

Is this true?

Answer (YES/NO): YES